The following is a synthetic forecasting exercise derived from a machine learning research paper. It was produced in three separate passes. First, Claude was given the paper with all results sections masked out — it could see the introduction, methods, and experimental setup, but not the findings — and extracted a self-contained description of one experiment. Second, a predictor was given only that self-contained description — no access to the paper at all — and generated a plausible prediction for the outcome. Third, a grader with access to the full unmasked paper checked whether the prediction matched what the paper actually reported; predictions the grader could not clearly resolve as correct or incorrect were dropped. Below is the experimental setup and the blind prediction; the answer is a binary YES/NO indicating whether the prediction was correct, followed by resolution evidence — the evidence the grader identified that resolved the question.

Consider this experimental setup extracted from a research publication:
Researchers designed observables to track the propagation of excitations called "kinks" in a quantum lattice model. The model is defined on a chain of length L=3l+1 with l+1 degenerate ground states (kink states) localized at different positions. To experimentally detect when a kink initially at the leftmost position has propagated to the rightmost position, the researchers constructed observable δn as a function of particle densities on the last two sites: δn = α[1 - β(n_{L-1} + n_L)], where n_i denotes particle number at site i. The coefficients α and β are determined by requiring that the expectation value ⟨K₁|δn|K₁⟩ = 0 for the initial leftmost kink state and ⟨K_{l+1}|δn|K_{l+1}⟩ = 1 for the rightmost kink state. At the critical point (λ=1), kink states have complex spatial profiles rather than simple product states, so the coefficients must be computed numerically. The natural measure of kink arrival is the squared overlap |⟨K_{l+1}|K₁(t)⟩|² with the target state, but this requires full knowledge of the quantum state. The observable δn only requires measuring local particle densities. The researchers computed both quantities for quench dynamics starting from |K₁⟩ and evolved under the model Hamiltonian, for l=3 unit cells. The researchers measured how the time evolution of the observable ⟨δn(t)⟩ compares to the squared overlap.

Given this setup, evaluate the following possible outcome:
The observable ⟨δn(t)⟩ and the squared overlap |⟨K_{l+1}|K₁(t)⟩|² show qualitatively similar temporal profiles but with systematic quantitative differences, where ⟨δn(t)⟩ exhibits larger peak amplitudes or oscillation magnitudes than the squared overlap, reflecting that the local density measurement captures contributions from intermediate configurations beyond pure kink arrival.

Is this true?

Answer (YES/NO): NO